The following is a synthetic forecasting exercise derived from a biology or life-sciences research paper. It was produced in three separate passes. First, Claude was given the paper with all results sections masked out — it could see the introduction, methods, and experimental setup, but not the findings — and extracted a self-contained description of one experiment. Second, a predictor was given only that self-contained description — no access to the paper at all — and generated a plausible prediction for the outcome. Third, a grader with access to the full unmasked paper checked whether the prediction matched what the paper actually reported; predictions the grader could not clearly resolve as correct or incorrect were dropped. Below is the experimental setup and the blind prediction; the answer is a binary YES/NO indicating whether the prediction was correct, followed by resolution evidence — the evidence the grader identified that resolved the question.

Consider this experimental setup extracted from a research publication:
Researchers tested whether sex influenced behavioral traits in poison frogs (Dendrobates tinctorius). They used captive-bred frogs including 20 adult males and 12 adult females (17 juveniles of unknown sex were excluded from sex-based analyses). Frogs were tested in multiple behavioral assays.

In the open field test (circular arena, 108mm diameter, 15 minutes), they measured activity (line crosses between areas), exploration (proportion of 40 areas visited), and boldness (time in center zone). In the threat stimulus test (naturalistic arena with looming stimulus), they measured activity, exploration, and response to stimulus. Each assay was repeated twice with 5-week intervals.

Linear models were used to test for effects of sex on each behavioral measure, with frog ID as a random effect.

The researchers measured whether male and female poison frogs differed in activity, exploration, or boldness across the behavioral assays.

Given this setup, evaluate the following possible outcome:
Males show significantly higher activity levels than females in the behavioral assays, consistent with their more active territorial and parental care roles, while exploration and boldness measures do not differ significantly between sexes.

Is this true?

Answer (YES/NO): NO